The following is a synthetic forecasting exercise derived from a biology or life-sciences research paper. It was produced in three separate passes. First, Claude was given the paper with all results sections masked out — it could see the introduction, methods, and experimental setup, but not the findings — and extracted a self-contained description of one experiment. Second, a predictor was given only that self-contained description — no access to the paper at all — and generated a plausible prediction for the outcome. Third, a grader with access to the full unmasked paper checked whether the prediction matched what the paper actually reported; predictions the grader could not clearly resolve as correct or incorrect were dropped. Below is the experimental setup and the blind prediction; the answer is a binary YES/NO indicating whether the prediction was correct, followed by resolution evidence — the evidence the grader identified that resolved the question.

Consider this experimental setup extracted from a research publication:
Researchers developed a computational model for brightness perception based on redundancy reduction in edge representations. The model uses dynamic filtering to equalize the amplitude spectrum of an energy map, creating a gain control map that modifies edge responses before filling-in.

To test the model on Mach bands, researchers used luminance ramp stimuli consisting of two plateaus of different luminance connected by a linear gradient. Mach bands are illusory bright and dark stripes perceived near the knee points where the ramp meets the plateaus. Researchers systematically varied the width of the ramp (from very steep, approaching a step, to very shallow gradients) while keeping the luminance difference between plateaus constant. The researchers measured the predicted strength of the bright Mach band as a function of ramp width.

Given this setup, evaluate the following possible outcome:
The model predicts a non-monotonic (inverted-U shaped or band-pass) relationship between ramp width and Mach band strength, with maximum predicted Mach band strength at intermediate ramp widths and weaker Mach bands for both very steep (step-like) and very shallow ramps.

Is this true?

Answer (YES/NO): YES